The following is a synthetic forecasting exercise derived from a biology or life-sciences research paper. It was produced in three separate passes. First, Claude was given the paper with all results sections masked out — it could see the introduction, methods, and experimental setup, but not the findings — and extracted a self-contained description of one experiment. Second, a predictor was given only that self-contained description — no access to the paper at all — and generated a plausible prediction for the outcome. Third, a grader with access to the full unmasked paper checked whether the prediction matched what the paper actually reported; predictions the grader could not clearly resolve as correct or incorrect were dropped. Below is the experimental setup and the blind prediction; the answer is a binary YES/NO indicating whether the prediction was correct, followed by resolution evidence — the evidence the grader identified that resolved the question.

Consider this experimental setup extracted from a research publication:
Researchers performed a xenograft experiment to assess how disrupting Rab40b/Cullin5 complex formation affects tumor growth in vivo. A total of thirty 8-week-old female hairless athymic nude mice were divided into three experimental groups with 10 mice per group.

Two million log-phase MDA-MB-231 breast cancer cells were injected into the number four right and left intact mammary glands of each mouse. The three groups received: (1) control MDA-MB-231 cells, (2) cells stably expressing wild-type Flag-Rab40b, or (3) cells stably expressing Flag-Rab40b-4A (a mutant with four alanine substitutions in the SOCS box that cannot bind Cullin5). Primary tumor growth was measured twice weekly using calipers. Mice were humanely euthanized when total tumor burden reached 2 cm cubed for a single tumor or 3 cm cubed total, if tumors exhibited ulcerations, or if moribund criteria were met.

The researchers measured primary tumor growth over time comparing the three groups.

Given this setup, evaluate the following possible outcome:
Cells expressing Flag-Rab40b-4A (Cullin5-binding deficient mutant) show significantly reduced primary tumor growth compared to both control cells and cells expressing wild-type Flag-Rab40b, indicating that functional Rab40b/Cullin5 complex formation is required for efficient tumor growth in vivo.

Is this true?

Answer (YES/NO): YES